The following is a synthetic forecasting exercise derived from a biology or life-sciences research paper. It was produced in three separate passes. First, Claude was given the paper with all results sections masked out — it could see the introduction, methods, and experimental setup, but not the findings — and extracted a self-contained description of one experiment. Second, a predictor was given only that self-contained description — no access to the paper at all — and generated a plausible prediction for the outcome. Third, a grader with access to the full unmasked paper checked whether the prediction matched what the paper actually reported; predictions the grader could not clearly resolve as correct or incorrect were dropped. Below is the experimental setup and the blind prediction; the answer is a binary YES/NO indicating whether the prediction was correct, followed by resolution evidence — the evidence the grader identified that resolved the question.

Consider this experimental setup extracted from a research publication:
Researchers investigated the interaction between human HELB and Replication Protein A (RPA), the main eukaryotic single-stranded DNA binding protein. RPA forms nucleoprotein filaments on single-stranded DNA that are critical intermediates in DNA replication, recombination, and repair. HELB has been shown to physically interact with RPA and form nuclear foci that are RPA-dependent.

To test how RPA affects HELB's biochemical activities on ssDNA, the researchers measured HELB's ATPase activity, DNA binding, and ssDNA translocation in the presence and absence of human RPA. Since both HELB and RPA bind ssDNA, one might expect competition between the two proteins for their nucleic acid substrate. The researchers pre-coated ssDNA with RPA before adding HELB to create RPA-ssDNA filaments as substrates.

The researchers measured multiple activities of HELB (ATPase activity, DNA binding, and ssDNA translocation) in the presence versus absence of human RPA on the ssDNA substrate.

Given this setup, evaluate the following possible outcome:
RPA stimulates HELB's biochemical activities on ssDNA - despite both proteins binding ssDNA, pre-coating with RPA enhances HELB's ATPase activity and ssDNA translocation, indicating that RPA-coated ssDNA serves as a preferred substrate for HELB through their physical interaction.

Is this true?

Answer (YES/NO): YES